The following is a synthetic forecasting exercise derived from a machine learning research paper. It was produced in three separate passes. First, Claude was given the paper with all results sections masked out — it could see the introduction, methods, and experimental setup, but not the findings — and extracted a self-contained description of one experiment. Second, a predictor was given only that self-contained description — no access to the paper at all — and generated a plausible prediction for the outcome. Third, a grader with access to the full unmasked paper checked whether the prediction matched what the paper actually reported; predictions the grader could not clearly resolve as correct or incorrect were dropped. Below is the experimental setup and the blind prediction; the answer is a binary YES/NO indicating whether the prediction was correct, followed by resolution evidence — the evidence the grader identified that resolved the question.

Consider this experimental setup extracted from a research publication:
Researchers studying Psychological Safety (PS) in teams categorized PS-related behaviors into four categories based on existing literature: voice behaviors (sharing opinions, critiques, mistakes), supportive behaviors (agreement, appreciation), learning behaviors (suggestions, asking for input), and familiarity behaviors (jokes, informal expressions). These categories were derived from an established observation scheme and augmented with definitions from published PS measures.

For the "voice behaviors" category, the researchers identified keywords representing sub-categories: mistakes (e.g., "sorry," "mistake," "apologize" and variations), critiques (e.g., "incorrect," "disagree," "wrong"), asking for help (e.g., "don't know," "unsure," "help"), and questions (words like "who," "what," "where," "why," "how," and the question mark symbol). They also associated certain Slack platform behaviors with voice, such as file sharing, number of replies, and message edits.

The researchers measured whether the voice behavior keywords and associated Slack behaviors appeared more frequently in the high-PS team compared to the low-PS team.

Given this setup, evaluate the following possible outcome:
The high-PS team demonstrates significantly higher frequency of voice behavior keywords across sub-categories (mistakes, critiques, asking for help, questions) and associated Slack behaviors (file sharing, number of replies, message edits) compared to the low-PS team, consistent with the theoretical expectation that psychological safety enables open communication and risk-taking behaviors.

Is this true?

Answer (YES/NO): NO